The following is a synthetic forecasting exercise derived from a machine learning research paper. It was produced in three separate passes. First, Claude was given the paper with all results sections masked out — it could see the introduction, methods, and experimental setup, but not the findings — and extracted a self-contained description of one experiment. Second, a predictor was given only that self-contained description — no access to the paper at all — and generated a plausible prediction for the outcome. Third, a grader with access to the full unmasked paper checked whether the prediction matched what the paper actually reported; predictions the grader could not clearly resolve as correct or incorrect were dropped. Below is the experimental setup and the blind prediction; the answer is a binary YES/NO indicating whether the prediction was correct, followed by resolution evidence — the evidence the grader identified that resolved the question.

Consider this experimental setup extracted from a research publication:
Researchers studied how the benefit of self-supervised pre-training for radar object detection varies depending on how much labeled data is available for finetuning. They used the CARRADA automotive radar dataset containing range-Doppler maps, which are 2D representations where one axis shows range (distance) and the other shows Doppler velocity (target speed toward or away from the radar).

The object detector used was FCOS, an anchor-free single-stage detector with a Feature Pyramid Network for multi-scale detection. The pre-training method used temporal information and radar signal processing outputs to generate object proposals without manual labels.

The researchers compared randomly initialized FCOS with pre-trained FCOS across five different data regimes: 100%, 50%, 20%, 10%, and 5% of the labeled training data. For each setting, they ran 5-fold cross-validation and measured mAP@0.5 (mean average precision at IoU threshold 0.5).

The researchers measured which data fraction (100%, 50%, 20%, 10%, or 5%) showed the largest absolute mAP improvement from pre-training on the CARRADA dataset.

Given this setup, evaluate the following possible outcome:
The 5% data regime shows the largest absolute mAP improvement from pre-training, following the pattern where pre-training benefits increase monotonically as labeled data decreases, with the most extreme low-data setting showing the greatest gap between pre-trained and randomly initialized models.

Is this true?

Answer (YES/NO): YES